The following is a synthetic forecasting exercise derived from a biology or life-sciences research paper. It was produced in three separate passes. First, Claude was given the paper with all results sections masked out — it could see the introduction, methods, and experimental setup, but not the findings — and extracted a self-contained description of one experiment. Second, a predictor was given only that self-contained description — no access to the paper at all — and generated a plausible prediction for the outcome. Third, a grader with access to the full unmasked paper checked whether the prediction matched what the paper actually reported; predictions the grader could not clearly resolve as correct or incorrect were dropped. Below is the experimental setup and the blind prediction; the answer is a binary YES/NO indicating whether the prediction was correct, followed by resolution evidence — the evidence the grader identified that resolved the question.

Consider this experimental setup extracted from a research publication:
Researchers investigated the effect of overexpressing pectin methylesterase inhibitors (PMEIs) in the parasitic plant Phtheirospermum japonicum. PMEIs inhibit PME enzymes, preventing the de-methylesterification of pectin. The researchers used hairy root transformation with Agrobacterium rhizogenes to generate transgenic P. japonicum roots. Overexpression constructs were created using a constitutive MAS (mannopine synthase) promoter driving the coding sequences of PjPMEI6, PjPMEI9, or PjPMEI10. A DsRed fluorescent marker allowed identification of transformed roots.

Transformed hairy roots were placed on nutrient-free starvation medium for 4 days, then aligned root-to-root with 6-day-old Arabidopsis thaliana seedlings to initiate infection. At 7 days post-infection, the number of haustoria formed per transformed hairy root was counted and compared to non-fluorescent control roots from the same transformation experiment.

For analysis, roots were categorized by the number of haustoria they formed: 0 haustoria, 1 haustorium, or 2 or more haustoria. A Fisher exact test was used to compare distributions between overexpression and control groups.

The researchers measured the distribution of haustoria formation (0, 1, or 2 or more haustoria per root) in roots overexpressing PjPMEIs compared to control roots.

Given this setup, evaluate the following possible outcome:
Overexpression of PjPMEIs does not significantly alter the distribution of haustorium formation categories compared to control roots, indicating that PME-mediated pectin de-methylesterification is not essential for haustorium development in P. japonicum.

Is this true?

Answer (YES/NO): NO